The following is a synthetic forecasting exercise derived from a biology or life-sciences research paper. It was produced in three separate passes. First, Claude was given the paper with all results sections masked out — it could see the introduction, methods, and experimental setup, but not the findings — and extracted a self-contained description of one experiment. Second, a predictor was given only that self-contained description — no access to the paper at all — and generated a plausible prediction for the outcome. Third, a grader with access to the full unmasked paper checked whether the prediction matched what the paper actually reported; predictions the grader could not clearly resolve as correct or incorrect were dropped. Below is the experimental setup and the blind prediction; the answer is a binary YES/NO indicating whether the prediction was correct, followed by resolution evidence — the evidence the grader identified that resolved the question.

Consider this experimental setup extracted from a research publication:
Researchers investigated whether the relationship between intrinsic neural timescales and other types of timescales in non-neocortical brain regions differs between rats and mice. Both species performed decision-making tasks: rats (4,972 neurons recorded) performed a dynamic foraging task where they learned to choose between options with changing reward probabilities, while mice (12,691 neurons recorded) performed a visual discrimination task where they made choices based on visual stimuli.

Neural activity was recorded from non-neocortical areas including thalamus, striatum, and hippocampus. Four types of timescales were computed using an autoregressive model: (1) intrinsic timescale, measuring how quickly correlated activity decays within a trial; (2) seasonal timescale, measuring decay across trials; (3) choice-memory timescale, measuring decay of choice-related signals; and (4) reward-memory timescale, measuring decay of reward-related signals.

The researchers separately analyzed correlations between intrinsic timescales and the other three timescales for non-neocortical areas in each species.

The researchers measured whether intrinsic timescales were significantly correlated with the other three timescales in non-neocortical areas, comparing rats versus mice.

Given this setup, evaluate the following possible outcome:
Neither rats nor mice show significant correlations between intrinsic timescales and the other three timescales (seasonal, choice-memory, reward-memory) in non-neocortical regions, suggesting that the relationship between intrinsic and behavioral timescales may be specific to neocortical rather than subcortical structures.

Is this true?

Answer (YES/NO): NO